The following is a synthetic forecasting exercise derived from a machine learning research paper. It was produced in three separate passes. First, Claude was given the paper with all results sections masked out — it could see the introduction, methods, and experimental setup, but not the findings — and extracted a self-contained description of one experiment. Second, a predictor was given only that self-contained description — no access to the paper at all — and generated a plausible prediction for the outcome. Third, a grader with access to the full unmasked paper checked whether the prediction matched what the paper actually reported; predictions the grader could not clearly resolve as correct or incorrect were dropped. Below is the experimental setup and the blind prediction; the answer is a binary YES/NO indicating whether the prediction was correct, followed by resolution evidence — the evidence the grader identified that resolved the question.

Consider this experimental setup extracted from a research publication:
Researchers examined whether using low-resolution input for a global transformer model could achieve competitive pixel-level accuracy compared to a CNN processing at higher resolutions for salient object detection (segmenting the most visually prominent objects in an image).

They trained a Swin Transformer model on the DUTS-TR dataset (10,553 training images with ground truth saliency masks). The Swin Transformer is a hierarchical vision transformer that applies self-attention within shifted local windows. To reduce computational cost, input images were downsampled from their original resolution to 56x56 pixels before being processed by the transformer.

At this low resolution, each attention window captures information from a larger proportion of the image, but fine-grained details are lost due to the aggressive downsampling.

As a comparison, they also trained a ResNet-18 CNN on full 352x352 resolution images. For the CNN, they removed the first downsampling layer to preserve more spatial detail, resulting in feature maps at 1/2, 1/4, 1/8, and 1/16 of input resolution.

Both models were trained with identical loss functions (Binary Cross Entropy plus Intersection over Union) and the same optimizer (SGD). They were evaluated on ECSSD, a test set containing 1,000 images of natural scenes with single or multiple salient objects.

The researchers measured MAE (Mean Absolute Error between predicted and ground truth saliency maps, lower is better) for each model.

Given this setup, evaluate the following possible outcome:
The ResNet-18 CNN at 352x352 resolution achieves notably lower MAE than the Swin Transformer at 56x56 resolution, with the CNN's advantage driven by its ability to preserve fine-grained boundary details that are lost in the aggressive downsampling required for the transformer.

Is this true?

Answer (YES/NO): NO